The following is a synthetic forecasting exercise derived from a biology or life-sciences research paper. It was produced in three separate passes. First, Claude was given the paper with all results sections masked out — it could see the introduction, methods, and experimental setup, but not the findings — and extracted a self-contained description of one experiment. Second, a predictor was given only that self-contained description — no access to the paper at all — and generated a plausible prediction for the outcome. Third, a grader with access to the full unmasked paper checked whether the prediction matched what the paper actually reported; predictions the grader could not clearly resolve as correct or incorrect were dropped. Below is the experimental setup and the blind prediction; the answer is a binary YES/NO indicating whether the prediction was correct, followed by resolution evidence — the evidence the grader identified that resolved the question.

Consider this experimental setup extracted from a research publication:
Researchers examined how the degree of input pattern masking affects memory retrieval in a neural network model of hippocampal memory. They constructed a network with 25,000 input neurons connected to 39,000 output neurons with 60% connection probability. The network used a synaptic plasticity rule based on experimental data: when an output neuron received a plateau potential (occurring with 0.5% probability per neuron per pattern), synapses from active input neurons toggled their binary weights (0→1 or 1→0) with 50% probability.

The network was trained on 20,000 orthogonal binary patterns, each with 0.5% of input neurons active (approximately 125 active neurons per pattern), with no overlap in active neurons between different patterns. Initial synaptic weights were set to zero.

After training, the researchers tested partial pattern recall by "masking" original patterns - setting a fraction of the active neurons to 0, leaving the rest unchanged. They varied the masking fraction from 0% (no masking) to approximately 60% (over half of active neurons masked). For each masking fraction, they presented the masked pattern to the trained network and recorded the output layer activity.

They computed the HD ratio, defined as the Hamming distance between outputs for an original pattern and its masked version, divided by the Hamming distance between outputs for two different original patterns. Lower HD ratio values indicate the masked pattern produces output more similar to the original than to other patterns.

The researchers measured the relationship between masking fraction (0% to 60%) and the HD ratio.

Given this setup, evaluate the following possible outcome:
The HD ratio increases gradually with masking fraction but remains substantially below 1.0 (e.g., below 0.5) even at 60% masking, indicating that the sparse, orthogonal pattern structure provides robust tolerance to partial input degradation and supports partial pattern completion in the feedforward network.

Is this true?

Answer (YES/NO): NO